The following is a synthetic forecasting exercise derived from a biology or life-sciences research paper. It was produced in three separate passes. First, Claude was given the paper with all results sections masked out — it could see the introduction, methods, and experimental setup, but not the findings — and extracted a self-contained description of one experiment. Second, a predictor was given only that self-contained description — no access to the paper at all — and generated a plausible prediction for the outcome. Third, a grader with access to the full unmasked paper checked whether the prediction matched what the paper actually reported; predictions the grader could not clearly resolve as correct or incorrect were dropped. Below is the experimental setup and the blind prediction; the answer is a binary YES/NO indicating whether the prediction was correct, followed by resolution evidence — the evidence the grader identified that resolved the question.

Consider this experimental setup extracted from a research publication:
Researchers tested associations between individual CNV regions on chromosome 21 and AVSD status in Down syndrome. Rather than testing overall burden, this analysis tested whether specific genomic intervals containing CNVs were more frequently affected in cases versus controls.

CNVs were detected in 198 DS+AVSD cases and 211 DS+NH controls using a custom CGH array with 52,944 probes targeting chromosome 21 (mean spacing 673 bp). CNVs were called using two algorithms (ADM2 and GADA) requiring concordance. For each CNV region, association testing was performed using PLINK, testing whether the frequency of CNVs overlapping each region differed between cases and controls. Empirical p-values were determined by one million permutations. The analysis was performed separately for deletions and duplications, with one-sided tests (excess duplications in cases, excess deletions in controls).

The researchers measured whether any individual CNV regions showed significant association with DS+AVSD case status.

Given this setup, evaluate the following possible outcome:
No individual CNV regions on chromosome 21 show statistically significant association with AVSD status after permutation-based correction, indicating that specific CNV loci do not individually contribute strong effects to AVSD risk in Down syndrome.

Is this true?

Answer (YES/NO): YES